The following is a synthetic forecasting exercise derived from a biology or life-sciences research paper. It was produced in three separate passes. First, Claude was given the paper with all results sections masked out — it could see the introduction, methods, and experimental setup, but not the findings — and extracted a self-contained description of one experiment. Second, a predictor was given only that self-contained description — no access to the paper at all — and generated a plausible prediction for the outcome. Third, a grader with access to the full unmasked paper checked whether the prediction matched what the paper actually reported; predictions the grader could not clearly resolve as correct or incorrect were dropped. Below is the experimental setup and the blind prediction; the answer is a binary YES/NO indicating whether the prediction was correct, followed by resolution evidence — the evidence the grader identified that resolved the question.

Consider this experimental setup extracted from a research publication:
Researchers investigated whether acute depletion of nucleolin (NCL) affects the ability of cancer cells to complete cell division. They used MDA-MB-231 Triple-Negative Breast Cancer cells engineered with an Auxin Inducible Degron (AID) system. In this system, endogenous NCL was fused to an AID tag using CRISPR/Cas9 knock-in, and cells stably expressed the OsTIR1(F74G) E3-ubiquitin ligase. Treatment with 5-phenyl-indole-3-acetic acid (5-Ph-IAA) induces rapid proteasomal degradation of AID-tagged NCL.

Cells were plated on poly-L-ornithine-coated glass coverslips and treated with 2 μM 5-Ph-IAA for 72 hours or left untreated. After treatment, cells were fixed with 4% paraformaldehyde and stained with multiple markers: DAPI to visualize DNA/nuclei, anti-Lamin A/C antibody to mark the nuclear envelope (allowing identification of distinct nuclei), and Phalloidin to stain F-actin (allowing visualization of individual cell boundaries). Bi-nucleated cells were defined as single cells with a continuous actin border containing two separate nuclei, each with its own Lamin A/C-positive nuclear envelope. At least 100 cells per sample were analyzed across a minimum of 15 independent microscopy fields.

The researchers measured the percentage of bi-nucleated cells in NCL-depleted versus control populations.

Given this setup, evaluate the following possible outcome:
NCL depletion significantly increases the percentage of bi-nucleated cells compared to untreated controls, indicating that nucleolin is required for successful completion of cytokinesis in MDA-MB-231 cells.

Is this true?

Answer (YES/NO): YES